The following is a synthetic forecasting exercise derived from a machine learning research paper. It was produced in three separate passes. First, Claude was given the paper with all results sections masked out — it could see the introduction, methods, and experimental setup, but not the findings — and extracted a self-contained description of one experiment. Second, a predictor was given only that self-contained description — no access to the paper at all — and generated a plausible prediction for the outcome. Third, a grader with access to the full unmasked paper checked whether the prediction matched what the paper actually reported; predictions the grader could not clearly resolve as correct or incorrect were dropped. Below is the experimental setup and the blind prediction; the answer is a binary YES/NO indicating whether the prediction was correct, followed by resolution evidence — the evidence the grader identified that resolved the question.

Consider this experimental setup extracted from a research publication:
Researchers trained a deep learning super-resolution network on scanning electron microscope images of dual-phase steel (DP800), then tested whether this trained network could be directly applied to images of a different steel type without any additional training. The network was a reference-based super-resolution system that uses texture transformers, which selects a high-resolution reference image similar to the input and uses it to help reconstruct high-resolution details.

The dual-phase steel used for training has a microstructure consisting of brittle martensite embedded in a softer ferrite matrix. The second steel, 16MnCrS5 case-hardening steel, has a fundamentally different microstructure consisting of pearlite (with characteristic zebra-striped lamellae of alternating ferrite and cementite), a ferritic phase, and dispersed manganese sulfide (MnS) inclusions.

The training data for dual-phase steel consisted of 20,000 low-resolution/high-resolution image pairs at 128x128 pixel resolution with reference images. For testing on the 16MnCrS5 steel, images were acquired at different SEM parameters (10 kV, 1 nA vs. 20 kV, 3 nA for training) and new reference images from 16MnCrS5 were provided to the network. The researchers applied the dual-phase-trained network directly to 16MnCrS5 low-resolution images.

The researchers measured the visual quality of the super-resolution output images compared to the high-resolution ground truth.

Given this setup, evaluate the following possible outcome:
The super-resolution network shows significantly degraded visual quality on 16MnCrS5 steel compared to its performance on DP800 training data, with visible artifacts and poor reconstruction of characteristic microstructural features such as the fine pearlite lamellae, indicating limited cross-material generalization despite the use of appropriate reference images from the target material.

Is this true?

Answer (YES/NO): YES